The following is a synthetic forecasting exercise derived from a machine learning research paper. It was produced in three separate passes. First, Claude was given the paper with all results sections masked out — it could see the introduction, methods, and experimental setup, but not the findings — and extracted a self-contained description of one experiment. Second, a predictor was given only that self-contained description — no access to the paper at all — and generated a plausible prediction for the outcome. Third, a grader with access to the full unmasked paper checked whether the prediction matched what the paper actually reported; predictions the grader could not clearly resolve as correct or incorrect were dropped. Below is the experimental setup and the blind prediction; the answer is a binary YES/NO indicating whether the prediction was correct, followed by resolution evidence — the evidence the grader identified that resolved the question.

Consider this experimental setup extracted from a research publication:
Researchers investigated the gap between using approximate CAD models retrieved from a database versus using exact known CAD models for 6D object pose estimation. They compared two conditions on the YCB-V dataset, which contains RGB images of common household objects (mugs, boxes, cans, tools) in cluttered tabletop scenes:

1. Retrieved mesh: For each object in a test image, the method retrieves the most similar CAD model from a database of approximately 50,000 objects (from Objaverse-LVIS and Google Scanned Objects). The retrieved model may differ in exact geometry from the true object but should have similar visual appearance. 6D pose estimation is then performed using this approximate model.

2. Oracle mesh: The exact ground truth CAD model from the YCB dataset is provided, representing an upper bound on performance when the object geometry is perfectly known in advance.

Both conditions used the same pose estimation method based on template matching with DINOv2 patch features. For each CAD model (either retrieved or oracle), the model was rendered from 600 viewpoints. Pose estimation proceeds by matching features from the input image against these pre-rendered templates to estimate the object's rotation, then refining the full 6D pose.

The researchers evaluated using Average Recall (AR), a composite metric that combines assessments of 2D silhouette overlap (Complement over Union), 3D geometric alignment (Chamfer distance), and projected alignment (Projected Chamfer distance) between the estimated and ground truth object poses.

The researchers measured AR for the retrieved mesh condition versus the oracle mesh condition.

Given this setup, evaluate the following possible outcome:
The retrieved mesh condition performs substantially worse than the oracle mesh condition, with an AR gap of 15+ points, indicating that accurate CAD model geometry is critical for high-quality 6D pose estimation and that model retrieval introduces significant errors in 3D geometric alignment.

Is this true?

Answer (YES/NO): NO